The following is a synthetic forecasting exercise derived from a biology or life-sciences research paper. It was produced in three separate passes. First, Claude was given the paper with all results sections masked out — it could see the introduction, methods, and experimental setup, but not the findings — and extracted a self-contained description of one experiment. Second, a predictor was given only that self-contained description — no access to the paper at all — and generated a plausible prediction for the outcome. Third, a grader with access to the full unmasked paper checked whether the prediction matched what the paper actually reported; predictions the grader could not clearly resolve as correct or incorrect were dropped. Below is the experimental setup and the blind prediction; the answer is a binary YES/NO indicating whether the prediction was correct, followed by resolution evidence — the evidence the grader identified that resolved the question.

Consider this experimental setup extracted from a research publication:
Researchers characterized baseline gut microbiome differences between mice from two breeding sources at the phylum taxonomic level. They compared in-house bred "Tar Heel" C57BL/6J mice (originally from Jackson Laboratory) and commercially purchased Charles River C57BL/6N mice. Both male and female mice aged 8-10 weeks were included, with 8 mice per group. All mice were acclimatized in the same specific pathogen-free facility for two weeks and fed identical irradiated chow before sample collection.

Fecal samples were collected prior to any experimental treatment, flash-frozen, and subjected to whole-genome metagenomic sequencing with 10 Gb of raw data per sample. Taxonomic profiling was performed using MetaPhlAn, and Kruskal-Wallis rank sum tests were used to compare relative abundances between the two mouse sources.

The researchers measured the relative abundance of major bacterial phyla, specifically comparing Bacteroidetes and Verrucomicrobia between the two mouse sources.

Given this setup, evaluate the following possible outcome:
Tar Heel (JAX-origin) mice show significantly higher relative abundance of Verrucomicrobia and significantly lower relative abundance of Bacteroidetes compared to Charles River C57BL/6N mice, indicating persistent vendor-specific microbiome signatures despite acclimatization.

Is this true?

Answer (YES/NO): NO